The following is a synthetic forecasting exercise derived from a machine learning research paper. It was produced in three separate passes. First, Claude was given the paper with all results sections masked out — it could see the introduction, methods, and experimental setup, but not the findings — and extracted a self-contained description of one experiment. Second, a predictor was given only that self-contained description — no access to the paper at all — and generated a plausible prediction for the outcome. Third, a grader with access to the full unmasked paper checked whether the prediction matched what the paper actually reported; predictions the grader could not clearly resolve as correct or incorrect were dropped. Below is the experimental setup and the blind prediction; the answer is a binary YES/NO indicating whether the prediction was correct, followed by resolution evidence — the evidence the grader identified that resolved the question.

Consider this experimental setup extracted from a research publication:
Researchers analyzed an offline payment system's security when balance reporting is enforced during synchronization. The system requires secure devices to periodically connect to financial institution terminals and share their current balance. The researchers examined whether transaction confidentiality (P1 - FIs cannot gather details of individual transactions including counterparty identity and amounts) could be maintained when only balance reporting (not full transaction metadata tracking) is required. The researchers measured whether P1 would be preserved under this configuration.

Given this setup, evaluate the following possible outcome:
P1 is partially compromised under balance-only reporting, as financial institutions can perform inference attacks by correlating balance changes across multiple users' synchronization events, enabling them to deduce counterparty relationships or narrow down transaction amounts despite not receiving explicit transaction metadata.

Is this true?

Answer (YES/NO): NO